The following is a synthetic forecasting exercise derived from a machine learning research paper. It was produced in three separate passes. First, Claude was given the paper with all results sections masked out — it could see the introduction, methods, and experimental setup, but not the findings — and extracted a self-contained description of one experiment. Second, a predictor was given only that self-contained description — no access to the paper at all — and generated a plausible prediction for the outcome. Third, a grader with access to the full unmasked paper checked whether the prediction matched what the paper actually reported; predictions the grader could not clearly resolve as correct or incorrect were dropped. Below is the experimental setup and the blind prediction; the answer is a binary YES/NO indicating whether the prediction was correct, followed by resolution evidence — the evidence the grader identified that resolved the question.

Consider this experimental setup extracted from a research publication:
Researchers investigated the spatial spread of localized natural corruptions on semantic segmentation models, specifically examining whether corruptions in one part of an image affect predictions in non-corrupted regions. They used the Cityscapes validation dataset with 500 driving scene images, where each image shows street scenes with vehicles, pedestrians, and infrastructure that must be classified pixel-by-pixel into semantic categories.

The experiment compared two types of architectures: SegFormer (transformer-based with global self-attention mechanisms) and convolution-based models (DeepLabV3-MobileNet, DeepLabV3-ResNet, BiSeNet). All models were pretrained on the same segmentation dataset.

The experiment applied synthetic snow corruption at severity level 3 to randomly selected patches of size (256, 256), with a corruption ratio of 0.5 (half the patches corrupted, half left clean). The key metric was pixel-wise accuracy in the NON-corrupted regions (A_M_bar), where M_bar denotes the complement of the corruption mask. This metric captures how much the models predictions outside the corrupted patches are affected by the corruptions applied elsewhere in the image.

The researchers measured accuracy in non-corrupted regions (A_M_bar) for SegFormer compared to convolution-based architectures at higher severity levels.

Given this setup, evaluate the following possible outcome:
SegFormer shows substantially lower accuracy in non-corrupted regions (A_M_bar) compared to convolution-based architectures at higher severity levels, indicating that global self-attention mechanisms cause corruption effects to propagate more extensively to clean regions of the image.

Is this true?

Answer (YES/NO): NO